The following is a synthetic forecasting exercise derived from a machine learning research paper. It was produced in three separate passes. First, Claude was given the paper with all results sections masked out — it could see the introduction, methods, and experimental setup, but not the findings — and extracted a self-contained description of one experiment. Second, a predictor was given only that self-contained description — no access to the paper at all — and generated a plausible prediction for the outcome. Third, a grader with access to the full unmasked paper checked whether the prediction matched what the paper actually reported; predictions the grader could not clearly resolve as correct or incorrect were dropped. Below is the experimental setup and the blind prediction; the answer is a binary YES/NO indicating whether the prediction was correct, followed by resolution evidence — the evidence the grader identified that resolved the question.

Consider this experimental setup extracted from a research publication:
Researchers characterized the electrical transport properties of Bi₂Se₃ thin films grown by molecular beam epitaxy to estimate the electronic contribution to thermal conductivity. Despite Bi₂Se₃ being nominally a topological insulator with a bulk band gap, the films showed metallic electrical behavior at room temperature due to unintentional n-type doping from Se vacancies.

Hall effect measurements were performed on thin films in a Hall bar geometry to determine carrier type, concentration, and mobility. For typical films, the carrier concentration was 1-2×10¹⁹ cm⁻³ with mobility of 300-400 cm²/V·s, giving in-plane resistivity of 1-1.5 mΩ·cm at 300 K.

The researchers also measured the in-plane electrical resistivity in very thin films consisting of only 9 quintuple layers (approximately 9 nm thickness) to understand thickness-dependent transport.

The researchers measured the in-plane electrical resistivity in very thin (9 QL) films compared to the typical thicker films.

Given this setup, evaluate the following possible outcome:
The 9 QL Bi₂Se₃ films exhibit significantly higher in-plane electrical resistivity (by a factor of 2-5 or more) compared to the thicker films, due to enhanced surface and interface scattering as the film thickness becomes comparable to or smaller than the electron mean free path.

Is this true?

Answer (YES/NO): NO